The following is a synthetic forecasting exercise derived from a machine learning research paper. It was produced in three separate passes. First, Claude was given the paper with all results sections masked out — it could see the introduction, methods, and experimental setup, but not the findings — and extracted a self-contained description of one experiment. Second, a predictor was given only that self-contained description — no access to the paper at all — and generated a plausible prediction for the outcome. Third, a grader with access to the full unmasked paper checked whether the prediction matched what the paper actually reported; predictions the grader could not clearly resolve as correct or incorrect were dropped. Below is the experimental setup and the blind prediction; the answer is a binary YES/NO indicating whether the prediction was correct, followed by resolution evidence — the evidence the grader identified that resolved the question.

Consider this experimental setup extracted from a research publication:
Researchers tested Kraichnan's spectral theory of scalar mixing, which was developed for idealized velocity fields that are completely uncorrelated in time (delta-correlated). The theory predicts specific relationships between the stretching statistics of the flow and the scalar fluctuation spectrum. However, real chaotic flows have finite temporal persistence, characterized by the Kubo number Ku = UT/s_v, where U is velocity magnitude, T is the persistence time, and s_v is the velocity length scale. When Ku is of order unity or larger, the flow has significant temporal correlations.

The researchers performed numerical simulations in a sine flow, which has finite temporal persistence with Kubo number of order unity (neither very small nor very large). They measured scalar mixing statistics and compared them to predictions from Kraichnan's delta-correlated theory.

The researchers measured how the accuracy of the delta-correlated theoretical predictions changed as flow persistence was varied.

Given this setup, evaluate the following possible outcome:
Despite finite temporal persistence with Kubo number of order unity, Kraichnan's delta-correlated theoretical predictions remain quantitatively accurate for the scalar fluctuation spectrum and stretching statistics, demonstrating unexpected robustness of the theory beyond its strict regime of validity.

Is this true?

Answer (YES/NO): NO